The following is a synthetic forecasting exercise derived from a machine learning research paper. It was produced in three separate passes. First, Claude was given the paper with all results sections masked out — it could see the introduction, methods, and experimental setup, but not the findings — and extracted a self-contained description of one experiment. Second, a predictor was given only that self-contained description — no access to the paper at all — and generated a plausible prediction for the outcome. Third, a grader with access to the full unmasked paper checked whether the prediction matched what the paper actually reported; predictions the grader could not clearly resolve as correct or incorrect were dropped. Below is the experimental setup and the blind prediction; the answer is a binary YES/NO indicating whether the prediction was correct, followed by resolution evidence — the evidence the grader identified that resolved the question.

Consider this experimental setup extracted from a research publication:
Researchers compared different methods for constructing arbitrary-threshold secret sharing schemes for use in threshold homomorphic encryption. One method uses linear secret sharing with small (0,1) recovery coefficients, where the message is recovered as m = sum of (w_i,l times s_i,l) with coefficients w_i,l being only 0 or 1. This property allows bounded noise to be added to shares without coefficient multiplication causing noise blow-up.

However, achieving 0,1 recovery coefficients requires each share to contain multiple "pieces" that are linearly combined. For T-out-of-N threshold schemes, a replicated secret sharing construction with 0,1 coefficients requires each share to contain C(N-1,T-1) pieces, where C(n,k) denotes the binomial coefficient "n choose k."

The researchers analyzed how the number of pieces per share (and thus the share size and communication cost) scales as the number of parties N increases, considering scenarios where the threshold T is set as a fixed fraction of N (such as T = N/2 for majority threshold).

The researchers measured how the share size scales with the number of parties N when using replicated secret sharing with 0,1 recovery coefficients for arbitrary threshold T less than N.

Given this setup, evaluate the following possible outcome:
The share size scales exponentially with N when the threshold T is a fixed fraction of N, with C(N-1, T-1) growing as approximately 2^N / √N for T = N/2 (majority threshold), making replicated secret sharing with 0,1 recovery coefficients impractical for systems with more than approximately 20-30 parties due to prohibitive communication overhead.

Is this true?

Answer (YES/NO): YES